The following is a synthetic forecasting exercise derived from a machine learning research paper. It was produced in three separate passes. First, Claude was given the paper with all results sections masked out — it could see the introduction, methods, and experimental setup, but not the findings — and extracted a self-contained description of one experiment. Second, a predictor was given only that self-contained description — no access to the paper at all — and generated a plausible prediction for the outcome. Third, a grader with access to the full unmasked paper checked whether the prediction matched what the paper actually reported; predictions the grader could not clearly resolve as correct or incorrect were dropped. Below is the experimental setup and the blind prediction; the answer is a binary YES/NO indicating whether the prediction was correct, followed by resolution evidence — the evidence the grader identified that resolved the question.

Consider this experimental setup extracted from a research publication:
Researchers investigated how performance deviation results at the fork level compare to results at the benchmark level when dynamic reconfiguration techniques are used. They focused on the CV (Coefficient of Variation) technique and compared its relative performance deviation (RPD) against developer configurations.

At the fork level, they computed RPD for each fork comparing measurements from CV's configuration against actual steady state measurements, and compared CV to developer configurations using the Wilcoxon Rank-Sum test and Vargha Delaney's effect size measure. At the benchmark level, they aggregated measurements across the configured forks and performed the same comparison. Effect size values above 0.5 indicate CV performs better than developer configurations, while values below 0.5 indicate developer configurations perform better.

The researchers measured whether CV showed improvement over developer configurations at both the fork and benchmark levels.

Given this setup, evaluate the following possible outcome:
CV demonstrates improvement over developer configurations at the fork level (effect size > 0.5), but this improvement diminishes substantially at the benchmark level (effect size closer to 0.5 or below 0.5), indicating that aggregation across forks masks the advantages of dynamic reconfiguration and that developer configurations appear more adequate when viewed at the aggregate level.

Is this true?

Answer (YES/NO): YES